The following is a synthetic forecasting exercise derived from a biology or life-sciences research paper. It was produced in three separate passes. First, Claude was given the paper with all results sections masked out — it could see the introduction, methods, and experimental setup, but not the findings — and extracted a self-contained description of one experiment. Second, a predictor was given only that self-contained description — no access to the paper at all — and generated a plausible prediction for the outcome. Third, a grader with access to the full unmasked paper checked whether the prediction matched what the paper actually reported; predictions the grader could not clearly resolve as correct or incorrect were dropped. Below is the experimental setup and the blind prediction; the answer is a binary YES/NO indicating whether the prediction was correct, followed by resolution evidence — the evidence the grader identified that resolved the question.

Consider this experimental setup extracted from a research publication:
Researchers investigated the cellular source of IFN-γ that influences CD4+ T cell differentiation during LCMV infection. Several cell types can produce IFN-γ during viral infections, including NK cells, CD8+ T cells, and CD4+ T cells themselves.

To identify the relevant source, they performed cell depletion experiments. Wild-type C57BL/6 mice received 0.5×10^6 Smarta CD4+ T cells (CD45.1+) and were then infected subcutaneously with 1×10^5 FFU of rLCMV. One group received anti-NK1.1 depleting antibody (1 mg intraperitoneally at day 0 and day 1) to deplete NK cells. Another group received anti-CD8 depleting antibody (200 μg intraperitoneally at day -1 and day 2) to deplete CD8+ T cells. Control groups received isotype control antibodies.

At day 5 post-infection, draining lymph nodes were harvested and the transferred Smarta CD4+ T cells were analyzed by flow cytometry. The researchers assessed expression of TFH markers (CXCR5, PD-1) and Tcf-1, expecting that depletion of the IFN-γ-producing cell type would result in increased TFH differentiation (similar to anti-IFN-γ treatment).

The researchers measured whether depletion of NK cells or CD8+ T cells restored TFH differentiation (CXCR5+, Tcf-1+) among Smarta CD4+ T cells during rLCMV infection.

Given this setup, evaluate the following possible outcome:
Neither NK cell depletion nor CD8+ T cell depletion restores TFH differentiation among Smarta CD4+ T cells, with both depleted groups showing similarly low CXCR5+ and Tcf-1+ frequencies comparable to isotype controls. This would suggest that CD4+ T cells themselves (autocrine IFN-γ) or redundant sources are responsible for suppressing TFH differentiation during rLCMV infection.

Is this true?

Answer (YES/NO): NO